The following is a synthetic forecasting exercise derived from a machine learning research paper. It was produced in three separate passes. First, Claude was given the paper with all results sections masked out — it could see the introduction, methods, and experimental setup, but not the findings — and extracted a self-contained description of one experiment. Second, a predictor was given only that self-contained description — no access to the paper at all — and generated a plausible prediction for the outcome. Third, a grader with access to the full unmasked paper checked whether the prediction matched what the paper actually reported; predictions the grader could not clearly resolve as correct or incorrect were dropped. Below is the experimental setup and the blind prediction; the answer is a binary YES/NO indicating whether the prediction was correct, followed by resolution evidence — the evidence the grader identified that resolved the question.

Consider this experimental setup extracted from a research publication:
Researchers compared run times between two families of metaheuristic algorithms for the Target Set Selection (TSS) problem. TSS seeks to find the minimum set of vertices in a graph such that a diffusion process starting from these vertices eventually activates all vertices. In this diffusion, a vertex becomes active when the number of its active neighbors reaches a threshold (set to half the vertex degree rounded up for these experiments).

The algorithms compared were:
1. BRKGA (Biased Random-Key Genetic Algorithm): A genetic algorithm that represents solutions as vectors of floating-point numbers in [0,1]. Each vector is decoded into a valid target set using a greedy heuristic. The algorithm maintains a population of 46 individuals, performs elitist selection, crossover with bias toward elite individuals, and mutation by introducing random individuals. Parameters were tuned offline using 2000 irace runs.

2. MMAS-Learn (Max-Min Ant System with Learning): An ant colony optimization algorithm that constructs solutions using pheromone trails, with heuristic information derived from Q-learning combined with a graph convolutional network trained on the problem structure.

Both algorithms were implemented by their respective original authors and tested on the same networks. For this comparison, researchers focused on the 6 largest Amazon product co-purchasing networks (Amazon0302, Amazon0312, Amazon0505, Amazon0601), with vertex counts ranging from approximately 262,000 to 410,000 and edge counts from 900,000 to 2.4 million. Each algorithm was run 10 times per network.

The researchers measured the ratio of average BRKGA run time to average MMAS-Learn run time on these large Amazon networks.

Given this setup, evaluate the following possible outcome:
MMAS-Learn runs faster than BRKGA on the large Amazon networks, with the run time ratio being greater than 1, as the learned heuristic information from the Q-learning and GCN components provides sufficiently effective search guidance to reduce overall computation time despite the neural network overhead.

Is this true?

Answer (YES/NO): YES